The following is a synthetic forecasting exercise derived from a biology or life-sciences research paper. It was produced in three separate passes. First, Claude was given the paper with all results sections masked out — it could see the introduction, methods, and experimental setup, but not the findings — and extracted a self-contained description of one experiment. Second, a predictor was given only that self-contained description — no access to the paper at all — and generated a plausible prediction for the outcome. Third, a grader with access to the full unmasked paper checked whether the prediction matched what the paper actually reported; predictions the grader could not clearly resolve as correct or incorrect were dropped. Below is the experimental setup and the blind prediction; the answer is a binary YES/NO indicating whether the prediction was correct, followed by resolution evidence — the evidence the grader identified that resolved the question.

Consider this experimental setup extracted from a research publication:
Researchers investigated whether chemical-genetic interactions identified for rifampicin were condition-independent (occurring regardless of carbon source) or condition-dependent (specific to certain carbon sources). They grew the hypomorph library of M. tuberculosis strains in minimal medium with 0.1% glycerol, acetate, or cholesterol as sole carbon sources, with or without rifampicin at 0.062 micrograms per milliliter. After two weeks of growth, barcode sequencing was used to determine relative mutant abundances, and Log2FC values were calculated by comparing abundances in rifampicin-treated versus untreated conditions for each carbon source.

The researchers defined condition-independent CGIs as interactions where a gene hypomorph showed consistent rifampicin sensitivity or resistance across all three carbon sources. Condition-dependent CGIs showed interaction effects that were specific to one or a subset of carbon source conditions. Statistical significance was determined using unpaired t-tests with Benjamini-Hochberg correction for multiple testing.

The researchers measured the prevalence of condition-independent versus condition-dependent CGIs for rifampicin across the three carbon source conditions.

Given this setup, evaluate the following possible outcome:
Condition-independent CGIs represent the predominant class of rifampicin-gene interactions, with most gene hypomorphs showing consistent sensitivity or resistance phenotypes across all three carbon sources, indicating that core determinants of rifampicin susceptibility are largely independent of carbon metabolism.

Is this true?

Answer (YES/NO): NO